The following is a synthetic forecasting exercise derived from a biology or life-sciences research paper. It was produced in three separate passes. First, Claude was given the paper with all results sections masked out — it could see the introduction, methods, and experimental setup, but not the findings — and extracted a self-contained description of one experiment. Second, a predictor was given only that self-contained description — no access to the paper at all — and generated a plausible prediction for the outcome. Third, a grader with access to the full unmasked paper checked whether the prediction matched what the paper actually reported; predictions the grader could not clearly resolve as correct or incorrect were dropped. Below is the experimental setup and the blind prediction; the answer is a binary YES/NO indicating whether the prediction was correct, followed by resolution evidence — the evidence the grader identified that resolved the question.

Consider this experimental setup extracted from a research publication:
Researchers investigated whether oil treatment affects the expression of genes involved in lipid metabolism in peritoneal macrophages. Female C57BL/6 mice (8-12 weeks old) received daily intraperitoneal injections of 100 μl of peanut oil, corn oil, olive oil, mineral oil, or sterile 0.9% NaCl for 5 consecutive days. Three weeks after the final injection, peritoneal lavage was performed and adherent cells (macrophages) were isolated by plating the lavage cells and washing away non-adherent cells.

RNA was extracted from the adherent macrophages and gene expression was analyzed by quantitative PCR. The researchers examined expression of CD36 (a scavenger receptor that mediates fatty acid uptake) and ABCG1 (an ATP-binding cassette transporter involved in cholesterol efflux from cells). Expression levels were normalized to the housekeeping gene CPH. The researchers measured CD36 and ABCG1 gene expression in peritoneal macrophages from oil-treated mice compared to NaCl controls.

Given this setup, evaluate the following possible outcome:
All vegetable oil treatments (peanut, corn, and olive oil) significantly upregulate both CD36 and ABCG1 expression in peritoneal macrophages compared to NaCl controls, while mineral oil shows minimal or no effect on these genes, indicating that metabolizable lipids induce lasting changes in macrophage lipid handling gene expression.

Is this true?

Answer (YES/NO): NO